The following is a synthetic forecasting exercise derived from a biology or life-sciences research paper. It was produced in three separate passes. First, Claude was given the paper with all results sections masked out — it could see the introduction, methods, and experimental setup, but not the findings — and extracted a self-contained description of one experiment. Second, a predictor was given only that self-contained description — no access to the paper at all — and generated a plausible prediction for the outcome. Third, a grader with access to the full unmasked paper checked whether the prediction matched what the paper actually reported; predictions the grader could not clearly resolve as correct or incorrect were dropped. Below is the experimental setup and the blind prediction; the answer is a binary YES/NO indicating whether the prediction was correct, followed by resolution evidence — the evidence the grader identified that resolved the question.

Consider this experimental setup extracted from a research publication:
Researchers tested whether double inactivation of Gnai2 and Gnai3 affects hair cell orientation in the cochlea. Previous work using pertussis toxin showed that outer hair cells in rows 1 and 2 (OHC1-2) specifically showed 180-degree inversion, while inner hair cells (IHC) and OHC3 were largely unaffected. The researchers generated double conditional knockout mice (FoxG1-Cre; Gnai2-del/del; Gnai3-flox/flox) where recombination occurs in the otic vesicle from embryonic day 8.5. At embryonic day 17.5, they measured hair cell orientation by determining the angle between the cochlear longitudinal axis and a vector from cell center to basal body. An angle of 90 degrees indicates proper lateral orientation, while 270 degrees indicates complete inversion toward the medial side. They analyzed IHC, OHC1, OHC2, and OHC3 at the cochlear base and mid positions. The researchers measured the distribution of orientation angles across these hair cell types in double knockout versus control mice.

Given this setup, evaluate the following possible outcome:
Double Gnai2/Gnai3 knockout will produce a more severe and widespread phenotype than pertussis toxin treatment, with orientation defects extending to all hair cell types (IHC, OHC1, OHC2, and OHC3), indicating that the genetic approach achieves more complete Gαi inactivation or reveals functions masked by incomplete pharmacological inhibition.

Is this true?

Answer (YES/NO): NO